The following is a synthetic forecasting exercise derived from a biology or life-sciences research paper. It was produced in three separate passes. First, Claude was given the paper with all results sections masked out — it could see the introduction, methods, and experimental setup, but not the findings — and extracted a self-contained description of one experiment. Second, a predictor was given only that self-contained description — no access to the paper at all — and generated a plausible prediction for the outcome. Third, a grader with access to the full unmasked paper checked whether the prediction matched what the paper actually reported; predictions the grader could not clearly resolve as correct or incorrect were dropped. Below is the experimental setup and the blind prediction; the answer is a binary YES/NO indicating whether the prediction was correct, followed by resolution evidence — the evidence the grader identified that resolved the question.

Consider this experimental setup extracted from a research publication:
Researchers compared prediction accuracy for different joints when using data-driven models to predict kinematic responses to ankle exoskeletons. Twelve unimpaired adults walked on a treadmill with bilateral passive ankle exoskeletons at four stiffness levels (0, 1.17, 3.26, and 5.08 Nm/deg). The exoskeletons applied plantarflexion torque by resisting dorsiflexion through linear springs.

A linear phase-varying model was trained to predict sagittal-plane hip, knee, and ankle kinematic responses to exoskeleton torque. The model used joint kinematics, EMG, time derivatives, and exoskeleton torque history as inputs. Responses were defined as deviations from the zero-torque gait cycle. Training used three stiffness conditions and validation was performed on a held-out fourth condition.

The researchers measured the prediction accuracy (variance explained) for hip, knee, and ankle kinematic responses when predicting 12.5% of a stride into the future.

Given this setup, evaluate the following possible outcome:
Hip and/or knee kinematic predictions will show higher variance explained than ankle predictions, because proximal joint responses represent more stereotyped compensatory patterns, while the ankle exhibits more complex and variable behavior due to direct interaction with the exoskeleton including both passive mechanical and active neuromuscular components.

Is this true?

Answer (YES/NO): NO